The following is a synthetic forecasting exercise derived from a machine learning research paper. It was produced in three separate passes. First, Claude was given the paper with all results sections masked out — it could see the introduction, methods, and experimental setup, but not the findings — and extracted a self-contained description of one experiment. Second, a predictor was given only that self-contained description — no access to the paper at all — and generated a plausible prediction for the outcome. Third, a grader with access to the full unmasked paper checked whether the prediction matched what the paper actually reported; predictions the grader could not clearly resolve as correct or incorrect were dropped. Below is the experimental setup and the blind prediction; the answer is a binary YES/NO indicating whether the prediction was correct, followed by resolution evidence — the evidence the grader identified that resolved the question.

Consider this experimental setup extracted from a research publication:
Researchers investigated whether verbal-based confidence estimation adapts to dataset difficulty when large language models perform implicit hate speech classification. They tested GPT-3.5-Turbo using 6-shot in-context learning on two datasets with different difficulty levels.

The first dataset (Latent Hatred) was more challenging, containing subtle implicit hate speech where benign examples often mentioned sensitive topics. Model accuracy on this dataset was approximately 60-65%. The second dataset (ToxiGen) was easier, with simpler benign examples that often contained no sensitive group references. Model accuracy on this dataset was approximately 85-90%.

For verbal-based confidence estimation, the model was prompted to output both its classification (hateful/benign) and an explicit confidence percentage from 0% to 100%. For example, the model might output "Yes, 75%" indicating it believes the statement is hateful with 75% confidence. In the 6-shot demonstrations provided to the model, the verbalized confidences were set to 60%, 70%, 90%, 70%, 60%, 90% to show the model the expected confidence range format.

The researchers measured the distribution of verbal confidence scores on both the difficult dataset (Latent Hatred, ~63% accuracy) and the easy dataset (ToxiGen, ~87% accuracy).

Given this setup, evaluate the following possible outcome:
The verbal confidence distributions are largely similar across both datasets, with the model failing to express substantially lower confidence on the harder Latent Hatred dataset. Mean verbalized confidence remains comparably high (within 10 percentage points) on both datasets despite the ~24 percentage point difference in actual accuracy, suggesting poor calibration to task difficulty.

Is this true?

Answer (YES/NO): YES